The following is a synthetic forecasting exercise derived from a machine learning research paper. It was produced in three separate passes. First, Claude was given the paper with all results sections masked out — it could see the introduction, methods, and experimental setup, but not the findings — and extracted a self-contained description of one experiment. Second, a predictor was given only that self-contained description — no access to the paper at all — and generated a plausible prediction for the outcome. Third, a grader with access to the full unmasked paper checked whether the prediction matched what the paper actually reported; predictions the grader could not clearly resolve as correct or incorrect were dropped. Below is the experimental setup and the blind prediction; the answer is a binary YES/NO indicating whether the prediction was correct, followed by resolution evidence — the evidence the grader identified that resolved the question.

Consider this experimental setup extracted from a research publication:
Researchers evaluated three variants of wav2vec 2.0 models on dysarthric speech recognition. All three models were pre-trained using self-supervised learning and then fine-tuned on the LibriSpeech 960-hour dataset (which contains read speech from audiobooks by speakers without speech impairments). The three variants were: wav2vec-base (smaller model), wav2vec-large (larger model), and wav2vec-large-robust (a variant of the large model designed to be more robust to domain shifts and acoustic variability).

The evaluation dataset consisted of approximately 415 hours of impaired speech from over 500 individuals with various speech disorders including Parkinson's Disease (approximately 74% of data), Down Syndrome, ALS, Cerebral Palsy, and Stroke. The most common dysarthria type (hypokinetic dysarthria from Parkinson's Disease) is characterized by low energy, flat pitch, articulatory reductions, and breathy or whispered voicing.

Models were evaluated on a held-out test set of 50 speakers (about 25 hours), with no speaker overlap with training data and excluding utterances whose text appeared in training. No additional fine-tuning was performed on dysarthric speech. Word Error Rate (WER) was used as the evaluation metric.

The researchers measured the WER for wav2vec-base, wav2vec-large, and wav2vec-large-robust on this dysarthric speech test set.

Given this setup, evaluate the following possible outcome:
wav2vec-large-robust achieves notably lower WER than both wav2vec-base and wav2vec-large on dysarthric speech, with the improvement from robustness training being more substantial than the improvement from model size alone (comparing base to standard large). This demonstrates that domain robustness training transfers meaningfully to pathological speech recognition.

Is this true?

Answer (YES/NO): NO